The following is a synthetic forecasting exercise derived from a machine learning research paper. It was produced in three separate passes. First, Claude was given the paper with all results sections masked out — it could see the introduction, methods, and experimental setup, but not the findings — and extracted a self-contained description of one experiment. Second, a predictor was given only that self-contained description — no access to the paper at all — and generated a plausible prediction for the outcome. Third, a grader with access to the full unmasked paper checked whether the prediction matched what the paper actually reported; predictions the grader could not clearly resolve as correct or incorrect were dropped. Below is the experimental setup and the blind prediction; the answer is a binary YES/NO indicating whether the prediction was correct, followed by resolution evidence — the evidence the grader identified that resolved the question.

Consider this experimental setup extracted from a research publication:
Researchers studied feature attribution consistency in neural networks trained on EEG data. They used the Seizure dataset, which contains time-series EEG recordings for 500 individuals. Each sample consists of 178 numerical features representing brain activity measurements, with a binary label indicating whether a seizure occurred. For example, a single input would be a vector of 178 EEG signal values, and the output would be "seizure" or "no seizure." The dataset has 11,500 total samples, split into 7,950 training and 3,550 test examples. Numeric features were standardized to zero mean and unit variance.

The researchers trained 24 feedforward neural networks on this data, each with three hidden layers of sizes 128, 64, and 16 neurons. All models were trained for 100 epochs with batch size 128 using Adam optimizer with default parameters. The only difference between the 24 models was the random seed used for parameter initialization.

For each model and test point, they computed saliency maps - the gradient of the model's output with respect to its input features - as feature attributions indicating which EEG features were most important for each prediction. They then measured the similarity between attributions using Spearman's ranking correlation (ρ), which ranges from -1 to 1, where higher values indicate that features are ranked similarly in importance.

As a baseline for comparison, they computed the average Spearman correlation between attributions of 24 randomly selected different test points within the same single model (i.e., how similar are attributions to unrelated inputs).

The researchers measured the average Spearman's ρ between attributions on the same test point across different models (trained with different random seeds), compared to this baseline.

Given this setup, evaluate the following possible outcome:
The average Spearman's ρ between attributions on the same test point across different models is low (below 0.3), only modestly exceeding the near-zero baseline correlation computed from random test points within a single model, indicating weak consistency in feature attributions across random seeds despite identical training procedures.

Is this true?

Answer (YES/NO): NO